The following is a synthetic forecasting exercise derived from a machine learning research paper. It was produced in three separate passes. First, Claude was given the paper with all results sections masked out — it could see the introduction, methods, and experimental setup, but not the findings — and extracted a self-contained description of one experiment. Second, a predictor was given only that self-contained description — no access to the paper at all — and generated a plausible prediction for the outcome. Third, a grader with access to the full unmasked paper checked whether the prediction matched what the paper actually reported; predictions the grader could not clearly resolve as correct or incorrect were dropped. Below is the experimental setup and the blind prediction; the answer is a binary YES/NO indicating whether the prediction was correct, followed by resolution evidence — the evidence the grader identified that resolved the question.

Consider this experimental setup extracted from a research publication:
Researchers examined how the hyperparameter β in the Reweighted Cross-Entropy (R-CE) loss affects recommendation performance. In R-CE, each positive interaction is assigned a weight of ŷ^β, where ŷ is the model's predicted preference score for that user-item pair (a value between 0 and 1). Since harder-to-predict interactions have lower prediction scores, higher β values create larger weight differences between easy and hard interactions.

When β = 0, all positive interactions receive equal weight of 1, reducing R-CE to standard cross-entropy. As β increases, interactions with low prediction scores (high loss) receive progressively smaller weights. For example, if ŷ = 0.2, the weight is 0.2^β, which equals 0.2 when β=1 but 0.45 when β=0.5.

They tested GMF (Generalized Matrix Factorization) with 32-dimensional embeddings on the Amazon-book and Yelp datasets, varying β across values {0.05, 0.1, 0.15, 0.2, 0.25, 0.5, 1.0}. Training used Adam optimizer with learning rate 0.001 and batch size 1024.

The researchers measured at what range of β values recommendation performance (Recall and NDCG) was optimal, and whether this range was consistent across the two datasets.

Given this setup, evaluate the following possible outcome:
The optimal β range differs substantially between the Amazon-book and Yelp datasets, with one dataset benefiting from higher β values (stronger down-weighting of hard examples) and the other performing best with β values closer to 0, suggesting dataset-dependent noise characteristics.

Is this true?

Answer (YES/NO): NO